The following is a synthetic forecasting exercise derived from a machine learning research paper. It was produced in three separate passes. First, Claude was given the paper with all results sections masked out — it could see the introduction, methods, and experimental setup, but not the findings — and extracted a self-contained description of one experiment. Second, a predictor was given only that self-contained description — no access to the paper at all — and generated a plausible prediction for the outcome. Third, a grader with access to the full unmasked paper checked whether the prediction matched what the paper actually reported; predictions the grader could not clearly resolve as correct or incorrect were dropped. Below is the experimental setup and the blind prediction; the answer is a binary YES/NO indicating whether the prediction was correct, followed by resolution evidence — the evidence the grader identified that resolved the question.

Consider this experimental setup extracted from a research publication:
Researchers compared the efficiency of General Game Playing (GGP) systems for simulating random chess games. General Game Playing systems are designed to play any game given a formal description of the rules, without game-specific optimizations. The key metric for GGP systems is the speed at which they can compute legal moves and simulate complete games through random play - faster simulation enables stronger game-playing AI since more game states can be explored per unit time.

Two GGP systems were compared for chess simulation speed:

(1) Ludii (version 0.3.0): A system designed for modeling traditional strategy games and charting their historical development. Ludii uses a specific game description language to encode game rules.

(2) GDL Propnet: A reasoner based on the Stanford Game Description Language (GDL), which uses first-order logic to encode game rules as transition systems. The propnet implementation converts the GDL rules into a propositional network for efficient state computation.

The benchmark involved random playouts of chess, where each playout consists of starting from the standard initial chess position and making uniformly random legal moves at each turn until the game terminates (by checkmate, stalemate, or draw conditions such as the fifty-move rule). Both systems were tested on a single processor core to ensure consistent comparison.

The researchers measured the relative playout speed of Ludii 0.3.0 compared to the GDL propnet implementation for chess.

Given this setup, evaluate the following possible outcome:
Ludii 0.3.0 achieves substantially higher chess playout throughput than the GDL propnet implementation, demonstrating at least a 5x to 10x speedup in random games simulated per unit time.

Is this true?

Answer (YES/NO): NO